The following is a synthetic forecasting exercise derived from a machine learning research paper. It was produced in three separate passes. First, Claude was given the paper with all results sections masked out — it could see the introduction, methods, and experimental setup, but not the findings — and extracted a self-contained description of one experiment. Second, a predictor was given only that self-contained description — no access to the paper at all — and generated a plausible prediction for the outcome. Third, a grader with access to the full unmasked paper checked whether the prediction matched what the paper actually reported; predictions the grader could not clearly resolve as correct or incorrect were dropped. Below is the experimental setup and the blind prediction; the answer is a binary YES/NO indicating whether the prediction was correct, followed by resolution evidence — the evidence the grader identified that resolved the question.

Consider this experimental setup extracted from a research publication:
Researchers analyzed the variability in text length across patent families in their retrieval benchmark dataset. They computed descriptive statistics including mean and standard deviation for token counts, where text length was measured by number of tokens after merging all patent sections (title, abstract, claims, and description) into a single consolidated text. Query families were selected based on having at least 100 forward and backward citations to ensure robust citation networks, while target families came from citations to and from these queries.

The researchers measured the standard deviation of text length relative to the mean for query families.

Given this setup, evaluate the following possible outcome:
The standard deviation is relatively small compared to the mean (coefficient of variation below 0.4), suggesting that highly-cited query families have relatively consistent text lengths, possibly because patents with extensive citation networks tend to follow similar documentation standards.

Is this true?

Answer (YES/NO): NO